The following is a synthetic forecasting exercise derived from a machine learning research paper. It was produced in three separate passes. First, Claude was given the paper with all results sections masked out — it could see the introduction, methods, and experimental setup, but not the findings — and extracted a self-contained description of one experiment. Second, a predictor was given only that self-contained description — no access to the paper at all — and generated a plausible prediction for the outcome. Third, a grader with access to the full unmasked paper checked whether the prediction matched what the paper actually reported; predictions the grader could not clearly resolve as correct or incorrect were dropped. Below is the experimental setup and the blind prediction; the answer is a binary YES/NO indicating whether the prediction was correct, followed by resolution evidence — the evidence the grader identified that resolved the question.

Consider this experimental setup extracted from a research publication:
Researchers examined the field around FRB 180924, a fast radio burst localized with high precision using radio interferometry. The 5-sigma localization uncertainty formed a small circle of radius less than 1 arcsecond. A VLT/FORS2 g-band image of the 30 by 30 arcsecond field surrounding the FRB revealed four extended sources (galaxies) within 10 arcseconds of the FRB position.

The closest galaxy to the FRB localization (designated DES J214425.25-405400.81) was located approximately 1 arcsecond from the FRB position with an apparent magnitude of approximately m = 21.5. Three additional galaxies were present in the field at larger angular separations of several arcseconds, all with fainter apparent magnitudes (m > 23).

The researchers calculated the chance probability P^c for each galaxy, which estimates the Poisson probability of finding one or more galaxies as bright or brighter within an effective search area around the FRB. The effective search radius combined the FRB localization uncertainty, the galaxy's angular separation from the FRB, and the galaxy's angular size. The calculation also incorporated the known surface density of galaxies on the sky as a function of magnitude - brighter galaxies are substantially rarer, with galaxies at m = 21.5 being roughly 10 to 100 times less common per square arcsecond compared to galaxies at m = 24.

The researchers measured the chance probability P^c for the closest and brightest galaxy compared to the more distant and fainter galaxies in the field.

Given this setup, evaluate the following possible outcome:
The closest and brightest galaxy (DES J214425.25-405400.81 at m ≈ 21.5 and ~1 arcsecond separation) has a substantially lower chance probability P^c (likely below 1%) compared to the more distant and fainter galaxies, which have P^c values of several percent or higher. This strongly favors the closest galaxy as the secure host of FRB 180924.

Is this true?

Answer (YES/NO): YES